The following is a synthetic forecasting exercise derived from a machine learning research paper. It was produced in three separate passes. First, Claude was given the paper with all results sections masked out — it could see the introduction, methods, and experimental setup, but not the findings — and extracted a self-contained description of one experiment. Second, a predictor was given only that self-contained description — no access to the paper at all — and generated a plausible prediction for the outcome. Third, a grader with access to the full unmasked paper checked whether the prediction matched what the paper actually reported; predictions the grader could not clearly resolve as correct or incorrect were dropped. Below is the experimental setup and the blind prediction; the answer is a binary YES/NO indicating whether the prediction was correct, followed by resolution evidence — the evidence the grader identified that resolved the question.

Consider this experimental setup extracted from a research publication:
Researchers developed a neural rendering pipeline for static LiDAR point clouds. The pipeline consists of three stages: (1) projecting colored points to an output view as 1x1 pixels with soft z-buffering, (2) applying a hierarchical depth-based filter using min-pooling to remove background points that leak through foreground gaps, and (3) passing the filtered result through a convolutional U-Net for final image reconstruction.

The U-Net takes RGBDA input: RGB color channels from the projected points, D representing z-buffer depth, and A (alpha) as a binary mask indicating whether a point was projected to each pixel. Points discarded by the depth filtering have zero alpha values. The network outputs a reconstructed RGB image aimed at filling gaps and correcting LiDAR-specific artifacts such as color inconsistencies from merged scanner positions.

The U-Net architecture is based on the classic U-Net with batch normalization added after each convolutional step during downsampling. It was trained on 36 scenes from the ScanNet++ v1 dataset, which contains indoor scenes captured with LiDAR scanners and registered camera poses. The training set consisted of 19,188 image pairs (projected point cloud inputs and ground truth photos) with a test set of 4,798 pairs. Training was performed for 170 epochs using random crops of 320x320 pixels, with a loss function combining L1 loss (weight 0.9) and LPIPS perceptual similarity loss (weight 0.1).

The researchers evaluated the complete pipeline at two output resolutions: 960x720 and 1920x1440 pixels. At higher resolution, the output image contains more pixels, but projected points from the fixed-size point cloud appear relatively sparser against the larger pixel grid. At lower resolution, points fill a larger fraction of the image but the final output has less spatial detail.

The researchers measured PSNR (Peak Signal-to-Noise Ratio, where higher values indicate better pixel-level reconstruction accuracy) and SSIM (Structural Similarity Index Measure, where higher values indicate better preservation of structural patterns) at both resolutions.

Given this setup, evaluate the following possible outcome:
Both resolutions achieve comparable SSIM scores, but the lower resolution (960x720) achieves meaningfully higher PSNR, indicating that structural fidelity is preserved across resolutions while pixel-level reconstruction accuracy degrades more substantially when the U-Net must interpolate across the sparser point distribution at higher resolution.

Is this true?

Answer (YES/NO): NO